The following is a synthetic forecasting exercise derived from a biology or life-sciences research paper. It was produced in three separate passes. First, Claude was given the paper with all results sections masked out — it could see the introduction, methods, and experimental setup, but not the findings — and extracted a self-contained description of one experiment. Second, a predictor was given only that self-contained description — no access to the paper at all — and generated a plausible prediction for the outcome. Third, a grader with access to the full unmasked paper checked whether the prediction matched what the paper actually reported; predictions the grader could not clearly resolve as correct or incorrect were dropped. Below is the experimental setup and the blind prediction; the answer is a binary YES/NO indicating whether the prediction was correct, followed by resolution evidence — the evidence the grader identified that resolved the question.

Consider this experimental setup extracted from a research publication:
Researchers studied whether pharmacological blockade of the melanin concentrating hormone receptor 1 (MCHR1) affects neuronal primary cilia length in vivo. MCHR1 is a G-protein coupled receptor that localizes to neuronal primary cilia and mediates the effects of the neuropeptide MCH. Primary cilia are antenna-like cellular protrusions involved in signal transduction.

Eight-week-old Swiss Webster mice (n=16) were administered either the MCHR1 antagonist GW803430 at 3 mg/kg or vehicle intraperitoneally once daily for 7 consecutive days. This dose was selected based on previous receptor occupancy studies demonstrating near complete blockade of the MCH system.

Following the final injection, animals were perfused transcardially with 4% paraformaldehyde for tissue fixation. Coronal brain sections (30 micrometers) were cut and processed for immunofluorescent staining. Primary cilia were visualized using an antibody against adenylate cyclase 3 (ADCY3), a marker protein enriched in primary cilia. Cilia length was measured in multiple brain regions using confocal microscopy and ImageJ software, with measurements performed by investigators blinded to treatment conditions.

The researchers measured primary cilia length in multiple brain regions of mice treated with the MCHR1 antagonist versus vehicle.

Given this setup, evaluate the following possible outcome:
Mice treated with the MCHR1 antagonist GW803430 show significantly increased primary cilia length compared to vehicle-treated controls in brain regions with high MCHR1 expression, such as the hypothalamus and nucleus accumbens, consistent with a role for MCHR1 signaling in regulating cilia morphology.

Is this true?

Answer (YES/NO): NO